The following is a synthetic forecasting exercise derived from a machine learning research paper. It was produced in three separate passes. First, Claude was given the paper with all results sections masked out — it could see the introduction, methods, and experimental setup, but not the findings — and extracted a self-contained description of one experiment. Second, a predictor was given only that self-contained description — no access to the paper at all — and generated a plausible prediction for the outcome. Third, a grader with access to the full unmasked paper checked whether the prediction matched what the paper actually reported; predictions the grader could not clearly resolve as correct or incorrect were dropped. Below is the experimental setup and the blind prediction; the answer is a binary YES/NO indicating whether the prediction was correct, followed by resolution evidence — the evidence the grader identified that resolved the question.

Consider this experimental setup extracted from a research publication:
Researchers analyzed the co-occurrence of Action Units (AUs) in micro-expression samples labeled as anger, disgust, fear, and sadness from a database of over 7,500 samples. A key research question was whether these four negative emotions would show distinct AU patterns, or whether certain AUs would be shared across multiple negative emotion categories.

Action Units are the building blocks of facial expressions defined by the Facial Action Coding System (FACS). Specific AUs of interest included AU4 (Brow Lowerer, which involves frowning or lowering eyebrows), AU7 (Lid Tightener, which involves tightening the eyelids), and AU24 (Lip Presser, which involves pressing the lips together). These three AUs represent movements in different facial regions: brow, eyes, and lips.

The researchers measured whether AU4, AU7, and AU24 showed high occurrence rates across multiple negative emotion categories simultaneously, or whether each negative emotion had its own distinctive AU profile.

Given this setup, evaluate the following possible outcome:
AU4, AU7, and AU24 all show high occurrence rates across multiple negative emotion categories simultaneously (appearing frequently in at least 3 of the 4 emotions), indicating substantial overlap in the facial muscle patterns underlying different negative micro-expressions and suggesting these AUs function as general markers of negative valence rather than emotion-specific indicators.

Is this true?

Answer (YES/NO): YES